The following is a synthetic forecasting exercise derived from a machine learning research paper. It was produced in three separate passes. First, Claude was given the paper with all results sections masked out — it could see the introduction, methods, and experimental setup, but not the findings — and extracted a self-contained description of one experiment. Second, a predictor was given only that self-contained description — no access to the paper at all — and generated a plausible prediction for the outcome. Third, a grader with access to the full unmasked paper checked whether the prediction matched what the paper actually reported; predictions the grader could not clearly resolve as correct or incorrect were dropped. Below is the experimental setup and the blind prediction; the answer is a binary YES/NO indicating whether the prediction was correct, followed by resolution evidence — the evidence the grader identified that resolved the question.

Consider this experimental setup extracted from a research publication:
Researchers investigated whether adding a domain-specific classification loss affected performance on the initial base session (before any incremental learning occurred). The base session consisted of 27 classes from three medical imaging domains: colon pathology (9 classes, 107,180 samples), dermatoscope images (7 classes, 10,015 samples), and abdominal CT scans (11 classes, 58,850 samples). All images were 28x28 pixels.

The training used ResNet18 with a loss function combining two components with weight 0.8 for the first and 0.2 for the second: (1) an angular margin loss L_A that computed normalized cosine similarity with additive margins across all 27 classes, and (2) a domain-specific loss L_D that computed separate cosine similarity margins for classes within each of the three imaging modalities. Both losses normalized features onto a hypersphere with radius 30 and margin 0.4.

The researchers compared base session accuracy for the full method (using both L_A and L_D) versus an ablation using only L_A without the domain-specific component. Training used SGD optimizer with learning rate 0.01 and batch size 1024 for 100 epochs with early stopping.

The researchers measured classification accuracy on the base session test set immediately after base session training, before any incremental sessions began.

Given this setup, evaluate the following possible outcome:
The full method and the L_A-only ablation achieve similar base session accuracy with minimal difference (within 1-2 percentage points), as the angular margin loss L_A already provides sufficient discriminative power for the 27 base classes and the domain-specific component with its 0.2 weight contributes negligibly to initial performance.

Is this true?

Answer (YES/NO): YES